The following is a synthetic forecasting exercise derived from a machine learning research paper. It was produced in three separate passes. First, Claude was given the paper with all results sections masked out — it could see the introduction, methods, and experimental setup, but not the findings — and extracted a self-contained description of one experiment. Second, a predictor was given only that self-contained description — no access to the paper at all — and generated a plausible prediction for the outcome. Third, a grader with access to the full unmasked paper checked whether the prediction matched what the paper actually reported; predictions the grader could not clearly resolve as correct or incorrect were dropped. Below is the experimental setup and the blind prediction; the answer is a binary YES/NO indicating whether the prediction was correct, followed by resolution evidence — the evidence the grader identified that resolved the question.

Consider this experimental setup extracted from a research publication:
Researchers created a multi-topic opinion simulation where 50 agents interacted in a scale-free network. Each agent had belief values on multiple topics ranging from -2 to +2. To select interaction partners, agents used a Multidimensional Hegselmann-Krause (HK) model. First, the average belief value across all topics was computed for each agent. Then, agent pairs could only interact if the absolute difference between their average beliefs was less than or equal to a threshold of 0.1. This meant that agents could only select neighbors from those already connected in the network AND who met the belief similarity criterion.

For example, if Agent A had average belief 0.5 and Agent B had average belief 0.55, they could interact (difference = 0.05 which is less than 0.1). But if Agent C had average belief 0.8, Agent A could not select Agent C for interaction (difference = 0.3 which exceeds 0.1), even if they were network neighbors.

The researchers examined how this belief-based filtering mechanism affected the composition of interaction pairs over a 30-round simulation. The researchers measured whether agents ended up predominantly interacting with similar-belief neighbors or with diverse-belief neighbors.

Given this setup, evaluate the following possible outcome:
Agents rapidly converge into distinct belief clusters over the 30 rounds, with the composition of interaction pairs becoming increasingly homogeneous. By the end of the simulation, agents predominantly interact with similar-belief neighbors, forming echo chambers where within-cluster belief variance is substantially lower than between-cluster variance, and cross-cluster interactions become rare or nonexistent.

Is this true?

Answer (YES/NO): NO